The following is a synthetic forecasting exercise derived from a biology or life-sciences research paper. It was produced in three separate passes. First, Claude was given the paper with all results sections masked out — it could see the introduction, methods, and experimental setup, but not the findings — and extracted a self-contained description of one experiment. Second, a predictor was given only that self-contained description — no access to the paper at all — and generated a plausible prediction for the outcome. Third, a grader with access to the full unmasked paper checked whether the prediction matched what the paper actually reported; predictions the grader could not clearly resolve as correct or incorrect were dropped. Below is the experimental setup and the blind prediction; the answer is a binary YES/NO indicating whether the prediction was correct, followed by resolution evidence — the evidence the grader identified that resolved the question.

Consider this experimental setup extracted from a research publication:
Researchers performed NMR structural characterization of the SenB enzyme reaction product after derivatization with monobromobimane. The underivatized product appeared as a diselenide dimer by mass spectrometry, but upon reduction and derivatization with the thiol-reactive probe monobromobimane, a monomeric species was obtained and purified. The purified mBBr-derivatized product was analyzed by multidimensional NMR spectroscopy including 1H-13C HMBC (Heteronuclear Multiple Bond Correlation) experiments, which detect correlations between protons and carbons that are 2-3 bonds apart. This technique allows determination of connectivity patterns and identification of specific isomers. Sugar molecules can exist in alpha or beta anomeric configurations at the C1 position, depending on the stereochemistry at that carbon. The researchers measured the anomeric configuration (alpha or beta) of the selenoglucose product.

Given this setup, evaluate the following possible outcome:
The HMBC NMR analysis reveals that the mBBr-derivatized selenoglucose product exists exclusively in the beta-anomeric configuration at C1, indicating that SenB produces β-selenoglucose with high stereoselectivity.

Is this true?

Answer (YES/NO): YES